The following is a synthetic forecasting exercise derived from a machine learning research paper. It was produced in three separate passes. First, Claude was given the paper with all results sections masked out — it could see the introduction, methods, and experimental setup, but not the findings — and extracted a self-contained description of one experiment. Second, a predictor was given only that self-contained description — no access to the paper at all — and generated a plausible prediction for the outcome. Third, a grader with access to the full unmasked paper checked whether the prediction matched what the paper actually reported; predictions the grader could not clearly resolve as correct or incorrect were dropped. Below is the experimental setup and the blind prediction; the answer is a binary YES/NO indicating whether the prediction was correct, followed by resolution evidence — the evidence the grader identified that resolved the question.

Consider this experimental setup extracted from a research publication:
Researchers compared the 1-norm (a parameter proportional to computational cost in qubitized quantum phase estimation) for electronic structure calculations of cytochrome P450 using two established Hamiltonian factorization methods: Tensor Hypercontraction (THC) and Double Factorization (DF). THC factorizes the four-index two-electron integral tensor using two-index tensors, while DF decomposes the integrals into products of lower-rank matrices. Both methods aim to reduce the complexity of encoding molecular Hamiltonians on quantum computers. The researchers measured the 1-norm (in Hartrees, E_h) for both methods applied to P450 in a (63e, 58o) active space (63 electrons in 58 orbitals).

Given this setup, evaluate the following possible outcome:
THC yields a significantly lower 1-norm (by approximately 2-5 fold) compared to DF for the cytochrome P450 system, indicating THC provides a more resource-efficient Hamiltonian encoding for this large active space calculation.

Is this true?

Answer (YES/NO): NO